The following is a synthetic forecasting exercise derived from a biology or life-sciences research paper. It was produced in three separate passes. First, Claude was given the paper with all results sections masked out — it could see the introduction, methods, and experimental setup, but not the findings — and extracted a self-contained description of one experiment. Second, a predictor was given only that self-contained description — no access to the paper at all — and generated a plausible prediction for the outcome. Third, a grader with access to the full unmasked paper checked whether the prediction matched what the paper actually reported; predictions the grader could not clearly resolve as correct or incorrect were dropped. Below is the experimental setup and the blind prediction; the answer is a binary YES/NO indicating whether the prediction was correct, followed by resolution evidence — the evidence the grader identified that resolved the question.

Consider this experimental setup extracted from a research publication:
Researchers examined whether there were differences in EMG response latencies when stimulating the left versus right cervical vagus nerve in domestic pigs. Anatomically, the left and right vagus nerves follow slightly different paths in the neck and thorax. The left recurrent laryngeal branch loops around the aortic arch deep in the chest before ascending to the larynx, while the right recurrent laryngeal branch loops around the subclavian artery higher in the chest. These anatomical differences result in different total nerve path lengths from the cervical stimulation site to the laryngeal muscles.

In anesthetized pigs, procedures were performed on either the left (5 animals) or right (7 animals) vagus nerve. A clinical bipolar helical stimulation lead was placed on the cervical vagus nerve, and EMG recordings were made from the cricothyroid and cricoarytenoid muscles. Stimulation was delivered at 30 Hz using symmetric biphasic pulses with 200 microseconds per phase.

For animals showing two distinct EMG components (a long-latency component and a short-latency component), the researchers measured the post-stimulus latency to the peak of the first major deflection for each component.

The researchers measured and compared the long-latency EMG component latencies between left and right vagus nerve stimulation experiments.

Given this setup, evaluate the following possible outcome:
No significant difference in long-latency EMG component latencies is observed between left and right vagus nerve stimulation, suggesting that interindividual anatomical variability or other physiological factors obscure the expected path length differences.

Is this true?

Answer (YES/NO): NO